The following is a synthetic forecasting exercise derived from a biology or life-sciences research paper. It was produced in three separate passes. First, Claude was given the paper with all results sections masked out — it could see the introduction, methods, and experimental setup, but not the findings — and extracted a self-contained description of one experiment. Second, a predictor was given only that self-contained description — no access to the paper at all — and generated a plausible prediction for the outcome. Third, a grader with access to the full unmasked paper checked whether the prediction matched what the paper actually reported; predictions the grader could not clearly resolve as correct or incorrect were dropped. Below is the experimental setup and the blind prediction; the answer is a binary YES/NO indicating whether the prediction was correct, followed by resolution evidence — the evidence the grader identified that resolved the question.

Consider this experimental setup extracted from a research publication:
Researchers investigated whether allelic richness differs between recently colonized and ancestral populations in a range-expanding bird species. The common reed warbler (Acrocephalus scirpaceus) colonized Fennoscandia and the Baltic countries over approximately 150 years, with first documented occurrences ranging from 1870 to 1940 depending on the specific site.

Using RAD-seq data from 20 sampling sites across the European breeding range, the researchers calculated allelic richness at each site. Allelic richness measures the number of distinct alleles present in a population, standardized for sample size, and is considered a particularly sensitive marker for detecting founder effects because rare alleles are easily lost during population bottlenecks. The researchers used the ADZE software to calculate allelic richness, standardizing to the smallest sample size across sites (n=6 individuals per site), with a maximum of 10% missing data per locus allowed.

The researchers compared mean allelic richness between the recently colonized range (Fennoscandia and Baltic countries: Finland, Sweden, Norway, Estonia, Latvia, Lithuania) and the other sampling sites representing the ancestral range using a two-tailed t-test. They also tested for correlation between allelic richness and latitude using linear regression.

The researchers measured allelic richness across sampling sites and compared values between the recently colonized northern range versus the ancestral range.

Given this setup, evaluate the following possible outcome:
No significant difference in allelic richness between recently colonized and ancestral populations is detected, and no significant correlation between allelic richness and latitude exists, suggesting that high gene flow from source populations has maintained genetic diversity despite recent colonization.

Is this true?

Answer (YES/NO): YES